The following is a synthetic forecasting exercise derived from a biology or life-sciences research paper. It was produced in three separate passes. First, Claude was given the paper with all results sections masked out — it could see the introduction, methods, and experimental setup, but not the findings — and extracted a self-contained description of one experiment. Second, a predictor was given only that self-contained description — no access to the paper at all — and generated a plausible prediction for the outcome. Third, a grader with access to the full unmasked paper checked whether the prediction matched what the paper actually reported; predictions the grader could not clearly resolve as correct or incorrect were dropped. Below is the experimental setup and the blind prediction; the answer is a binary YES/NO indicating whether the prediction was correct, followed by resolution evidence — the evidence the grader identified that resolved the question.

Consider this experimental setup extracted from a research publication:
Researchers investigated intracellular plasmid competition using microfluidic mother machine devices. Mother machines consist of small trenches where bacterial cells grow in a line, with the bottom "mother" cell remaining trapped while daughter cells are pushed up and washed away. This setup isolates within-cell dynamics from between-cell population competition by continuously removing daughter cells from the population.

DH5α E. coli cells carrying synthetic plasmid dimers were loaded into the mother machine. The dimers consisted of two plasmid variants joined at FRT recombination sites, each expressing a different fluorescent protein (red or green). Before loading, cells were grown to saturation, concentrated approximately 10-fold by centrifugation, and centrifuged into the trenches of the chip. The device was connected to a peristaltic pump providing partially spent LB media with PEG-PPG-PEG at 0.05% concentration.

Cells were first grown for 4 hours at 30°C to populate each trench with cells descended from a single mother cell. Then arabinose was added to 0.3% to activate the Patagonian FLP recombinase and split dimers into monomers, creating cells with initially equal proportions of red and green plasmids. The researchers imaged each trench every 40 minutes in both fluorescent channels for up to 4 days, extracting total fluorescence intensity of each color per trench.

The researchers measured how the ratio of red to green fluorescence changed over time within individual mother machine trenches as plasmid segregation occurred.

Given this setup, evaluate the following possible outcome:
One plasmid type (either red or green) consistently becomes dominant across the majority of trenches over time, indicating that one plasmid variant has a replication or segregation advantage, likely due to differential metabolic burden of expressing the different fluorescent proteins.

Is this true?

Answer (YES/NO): NO